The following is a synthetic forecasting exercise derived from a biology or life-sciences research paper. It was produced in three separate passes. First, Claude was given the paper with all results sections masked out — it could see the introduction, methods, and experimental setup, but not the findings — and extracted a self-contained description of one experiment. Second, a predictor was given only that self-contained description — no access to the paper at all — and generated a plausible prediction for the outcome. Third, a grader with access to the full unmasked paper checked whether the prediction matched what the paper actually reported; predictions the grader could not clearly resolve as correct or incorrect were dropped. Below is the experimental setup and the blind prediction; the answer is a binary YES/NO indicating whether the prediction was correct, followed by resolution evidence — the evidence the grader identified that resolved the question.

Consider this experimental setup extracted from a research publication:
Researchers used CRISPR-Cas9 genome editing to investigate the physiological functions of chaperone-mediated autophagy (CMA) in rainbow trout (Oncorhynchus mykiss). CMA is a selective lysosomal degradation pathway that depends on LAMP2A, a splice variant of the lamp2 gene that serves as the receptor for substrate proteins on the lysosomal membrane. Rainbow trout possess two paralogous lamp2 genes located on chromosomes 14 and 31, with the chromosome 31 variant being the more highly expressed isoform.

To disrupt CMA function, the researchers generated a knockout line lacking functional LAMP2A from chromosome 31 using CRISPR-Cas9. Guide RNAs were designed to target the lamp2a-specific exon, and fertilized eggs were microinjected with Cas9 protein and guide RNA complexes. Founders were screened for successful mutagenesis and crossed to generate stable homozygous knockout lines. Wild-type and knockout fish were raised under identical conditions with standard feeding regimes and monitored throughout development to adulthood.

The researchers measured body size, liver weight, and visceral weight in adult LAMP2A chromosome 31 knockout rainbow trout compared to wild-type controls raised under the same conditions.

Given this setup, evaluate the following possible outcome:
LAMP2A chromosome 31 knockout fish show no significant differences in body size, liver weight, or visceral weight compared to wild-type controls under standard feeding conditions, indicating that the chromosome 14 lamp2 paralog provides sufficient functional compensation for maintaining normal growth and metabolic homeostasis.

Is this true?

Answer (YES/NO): NO